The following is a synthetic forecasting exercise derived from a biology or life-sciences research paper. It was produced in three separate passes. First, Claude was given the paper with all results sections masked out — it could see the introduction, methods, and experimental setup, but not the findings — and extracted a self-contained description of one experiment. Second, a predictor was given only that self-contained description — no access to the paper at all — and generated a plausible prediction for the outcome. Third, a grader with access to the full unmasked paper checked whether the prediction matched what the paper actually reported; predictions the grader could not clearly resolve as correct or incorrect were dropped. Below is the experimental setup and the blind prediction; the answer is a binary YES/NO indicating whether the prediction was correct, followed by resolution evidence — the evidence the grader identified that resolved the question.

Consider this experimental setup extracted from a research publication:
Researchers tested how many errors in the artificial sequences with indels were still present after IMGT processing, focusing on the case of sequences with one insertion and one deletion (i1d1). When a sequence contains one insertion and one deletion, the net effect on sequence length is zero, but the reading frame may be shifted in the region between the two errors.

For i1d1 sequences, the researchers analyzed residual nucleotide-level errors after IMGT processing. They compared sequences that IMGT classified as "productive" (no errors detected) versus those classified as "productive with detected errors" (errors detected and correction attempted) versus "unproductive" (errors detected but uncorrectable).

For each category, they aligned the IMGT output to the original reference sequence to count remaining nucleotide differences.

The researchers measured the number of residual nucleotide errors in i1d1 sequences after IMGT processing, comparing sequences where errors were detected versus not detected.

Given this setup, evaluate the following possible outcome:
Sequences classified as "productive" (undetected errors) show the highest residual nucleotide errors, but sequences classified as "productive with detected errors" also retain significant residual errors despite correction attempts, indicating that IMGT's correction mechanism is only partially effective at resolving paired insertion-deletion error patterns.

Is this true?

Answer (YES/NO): YES